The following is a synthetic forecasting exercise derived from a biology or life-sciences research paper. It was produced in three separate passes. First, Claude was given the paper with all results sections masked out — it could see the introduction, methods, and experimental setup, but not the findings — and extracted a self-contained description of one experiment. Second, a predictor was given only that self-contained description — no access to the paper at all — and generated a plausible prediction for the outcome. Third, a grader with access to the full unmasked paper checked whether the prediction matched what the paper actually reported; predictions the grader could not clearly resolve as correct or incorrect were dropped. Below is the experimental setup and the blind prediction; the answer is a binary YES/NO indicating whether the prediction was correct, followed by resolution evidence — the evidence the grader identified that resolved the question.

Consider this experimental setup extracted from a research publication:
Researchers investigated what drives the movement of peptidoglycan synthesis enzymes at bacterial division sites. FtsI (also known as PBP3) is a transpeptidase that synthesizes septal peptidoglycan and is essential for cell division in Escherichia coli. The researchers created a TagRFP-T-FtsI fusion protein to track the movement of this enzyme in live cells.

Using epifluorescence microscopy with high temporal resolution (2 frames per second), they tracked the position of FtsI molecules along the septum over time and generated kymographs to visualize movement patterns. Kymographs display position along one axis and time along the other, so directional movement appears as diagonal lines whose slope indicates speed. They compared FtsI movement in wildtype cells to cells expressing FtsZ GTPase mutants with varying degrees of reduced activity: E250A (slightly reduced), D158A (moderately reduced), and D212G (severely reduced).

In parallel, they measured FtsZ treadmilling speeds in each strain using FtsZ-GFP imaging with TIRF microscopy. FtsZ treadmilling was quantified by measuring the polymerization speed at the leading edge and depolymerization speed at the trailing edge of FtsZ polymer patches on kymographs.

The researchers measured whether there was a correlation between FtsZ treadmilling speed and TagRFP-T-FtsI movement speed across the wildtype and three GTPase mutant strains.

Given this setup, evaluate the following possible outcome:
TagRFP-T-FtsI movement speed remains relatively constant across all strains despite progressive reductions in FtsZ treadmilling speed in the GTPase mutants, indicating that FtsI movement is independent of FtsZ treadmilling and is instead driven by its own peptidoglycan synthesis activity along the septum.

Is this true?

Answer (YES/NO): NO